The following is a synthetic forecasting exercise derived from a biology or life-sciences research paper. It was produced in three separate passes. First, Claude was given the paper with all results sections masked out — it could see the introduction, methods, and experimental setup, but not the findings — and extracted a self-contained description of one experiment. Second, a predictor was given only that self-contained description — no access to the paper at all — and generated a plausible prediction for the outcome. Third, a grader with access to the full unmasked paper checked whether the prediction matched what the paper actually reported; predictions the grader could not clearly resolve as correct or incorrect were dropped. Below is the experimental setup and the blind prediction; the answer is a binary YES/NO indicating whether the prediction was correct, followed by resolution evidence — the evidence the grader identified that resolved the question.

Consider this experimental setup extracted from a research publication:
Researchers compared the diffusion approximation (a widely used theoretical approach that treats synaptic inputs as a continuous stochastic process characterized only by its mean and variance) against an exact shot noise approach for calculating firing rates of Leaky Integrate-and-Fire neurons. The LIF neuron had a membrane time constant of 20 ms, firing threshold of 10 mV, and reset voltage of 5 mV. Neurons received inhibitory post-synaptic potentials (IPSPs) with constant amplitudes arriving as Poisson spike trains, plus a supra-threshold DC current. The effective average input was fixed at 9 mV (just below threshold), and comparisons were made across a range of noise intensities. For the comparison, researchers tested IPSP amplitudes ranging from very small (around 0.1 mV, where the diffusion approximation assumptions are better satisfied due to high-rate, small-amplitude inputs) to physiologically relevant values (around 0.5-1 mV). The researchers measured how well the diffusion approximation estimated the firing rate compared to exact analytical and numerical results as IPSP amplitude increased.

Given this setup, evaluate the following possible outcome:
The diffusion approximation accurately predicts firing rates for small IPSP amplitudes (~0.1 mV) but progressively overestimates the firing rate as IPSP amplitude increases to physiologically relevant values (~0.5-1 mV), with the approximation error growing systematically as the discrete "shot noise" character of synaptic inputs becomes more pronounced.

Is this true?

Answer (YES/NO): YES